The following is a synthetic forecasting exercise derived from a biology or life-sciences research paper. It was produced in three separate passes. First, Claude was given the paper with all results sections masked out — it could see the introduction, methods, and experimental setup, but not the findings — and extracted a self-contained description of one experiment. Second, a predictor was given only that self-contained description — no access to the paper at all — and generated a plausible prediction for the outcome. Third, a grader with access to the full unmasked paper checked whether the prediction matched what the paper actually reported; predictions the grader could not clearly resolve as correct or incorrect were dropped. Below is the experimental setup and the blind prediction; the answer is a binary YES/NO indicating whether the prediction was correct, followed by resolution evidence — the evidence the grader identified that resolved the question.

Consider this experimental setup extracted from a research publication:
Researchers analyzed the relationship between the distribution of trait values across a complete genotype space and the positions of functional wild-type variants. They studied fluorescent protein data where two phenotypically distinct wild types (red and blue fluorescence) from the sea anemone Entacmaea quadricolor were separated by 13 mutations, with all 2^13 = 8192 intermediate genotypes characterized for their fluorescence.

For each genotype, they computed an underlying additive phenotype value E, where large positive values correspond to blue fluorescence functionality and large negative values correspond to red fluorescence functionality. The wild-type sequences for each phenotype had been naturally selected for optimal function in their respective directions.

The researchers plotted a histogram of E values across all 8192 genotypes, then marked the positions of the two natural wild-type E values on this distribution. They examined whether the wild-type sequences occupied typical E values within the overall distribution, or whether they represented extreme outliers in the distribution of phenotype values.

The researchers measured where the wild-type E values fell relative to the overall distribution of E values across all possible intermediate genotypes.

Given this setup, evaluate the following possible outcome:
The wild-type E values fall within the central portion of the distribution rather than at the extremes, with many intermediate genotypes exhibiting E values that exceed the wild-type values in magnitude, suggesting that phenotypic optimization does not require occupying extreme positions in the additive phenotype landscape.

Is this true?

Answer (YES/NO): NO